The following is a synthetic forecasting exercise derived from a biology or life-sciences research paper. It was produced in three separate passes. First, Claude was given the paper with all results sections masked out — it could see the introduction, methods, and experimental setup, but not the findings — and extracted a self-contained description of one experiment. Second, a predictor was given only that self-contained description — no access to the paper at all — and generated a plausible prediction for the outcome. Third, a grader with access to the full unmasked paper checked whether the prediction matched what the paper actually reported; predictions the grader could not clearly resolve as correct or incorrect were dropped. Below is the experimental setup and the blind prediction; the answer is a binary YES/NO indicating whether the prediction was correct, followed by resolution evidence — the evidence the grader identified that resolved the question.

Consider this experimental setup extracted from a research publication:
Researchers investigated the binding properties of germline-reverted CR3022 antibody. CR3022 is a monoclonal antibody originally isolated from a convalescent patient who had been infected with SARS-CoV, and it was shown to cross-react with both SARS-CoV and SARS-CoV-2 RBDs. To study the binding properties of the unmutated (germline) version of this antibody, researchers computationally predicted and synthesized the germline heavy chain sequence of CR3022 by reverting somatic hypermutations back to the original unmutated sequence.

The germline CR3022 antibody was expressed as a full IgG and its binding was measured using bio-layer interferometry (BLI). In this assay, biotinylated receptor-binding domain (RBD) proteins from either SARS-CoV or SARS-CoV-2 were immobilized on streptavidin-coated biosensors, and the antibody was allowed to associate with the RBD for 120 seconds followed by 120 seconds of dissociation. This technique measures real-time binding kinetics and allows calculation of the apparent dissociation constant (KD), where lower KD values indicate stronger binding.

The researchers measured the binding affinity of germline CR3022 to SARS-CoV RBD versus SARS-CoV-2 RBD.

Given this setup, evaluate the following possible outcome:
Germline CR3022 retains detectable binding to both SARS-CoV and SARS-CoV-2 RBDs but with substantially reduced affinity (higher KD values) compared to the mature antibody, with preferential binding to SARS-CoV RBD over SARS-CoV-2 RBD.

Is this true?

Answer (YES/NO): NO